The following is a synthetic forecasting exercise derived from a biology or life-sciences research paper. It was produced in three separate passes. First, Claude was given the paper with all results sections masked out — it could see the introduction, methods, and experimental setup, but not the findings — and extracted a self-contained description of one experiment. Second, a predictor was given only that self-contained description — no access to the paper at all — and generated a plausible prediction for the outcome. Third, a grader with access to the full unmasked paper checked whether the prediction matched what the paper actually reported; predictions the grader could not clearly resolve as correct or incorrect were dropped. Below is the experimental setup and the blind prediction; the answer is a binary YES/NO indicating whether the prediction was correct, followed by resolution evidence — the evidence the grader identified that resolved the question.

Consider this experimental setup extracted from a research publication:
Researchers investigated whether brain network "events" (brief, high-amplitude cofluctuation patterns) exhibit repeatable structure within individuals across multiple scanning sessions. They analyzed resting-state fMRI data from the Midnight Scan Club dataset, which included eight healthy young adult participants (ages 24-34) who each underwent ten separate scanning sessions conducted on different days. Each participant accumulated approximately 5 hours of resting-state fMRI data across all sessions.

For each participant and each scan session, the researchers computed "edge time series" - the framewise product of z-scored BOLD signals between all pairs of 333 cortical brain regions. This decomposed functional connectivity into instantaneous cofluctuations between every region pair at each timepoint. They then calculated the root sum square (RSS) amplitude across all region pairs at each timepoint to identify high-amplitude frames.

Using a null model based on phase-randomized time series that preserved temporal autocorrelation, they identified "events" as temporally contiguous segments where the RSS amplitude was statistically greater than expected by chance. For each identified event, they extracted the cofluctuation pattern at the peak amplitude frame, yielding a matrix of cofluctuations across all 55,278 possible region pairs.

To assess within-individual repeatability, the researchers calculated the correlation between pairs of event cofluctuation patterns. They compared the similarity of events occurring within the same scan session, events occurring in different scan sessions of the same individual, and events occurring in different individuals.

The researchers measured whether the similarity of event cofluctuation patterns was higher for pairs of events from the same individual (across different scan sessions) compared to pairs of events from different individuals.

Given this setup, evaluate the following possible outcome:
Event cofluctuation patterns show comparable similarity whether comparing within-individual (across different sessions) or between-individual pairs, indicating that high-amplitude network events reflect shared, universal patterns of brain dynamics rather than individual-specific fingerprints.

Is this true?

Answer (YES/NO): NO